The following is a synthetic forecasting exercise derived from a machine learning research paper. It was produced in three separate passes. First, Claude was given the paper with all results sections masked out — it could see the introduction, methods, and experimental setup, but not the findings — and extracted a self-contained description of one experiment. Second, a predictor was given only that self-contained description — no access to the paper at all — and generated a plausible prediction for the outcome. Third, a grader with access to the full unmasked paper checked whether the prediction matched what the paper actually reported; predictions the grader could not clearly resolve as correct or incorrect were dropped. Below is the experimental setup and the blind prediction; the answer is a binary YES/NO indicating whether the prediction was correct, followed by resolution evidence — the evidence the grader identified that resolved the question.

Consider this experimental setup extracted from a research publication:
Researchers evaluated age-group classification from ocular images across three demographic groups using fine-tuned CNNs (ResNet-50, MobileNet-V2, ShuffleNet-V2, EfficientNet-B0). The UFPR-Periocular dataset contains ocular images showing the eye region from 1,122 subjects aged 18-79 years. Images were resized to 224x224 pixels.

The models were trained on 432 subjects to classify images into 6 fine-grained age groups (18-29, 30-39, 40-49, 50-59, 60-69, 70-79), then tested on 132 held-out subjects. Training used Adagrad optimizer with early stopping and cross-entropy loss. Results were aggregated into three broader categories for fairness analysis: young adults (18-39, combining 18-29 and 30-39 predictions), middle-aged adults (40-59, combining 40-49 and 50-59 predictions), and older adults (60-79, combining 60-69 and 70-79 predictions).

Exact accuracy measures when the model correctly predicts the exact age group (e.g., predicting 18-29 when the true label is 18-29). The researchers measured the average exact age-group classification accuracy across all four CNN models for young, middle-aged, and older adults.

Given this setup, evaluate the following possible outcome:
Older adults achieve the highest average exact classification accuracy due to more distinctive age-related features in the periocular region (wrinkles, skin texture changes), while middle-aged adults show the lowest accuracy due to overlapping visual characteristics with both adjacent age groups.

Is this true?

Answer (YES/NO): NO